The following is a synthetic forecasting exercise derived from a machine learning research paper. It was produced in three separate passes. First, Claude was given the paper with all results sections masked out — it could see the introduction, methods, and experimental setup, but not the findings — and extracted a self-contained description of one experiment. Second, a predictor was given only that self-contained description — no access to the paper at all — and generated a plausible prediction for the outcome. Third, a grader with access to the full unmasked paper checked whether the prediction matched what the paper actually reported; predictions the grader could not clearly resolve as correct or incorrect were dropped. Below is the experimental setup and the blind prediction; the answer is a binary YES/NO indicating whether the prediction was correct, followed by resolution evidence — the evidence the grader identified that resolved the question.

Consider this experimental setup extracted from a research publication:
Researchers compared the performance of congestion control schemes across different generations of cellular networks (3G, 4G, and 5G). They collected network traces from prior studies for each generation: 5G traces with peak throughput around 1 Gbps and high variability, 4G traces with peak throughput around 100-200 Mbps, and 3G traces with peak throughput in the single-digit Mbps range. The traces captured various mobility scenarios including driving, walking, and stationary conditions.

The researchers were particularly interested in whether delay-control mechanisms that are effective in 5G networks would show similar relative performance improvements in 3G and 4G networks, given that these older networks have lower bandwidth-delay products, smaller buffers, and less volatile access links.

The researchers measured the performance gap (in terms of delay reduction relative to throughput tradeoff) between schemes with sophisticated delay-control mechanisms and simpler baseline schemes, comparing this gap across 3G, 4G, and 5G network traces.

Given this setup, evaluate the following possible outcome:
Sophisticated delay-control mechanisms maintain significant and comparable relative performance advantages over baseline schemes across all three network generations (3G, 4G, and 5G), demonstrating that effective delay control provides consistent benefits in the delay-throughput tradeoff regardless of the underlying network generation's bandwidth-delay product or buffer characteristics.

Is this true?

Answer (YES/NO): NO